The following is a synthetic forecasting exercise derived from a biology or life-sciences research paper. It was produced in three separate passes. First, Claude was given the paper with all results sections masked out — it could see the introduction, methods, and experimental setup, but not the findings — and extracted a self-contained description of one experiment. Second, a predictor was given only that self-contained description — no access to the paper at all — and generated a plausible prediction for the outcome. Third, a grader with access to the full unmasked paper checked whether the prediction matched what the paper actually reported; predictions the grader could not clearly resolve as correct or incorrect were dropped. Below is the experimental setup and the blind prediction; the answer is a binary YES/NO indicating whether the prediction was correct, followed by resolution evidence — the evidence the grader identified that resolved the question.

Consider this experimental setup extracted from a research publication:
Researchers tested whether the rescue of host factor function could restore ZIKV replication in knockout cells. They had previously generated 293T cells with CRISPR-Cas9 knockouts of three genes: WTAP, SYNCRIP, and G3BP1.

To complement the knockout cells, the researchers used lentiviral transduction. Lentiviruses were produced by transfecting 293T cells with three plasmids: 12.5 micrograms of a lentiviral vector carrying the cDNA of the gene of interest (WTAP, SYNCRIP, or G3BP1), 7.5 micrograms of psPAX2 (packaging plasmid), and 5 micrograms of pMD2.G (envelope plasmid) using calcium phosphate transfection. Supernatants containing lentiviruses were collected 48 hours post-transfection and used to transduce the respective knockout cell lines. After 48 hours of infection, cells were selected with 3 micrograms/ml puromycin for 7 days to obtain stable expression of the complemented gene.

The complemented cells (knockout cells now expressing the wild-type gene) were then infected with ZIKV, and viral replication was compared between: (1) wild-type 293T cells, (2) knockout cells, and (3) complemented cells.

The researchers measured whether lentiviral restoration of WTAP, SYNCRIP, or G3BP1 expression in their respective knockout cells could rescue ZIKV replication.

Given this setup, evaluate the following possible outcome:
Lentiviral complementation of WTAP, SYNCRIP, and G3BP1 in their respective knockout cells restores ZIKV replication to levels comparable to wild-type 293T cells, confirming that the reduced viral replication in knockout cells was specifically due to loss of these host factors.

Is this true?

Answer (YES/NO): YES